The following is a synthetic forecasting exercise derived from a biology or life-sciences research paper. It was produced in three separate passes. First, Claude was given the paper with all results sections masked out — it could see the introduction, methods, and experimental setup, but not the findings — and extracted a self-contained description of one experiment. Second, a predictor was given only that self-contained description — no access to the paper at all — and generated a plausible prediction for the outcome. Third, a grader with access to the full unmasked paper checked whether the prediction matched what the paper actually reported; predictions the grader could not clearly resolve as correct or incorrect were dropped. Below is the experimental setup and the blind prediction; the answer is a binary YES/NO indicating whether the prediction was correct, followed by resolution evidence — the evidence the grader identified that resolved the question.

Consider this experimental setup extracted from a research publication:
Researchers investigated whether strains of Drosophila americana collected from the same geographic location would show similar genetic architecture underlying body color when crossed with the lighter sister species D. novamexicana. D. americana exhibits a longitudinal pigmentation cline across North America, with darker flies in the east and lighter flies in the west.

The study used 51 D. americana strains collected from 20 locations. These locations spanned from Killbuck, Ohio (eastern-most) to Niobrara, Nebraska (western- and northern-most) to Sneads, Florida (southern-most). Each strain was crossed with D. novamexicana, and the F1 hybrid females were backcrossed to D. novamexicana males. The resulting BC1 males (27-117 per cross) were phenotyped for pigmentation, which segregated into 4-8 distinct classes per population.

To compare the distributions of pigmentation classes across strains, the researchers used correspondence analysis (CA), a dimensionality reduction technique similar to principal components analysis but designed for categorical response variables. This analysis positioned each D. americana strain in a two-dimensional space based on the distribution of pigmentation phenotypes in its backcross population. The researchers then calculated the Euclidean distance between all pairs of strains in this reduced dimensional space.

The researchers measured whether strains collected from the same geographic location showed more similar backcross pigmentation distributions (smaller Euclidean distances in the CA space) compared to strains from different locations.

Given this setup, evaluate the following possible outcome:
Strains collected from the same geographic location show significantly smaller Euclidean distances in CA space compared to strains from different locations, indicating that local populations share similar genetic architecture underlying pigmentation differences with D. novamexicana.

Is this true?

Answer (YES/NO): NO